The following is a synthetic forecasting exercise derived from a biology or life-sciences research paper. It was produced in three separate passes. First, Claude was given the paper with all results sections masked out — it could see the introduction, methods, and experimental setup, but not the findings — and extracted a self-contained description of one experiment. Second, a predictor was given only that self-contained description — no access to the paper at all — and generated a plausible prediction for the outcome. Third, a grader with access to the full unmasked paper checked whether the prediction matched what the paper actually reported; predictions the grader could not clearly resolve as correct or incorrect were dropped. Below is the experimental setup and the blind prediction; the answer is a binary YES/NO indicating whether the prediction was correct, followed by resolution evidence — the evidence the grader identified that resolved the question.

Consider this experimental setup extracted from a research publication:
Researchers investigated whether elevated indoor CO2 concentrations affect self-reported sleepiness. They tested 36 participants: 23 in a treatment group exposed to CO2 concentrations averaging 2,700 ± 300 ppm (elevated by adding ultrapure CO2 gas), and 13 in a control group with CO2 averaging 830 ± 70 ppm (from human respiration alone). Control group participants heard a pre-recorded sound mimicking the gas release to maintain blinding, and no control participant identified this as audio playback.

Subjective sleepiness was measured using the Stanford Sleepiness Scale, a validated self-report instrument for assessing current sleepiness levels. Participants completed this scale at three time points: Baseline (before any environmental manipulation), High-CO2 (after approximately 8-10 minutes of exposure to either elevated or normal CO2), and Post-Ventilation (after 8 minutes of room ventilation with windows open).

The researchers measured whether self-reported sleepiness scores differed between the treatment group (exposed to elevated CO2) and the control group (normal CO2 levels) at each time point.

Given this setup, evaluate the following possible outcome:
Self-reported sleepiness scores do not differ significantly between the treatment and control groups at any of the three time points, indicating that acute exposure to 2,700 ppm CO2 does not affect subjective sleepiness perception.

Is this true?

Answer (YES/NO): YES